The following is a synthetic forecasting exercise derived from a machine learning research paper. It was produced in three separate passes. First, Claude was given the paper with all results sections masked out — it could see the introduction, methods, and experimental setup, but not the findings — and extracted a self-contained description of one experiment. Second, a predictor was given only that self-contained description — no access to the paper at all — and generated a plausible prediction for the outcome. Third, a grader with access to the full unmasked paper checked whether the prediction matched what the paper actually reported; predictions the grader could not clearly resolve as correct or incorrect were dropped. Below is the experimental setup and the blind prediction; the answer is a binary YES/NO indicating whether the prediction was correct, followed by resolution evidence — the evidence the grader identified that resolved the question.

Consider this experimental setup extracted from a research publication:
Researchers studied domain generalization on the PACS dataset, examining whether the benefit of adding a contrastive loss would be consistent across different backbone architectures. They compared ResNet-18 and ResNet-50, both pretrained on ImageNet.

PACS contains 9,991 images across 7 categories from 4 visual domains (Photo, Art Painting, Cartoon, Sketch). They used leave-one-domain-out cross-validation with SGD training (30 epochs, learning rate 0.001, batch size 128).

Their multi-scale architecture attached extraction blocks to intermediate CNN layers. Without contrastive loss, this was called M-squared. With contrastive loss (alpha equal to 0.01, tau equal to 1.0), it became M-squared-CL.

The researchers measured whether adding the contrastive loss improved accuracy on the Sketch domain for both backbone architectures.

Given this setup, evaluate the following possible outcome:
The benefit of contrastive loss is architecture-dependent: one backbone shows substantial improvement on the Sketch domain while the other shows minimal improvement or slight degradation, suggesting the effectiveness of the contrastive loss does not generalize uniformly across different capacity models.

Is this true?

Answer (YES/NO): YES